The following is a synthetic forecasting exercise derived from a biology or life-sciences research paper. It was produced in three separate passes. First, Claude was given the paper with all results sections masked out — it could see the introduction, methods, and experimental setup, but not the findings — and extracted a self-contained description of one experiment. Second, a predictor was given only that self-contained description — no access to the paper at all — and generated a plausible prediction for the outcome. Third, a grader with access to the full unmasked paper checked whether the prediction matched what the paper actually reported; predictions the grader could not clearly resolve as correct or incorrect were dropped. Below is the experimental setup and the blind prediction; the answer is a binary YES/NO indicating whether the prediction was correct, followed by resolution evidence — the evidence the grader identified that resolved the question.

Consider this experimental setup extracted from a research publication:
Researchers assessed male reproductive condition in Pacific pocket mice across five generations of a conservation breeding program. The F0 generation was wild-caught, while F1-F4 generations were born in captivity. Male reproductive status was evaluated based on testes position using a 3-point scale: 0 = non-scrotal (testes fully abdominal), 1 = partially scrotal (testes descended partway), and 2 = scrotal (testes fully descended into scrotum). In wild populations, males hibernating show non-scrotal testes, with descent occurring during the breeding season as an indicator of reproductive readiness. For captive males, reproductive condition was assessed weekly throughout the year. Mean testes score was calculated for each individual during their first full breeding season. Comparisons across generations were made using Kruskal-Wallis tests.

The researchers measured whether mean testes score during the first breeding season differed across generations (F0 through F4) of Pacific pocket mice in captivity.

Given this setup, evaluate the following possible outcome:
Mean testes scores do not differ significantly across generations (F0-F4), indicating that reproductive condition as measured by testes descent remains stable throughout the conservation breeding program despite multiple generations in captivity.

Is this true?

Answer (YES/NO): NO